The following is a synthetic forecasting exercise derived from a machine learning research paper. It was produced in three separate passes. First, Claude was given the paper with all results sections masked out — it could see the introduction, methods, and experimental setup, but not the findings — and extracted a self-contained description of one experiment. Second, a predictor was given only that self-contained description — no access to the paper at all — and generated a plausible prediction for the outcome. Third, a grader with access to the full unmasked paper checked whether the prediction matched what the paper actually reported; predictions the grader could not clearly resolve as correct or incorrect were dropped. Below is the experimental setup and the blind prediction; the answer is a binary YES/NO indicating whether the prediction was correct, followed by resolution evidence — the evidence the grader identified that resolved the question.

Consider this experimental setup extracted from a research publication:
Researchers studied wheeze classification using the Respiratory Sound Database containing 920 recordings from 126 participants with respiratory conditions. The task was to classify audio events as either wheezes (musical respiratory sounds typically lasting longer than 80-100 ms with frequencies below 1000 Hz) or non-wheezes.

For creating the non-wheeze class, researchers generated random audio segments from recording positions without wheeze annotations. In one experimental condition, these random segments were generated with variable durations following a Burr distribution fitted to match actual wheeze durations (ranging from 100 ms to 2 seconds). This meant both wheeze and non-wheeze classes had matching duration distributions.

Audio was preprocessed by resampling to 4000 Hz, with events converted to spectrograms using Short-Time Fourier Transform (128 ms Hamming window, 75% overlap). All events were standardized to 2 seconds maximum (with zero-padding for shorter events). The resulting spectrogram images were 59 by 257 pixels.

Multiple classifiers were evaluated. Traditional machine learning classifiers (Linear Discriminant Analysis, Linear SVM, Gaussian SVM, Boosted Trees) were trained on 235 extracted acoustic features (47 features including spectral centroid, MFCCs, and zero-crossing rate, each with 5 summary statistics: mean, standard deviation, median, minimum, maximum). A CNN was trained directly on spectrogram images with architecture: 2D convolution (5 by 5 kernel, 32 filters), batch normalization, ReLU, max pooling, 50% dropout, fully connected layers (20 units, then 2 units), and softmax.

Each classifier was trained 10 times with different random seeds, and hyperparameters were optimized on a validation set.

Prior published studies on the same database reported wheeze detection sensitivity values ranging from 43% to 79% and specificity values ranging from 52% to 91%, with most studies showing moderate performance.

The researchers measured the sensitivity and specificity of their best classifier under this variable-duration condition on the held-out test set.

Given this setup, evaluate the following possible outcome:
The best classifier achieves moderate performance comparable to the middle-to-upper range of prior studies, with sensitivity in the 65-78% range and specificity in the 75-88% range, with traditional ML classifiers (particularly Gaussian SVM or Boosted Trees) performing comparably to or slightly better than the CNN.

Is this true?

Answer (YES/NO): NO